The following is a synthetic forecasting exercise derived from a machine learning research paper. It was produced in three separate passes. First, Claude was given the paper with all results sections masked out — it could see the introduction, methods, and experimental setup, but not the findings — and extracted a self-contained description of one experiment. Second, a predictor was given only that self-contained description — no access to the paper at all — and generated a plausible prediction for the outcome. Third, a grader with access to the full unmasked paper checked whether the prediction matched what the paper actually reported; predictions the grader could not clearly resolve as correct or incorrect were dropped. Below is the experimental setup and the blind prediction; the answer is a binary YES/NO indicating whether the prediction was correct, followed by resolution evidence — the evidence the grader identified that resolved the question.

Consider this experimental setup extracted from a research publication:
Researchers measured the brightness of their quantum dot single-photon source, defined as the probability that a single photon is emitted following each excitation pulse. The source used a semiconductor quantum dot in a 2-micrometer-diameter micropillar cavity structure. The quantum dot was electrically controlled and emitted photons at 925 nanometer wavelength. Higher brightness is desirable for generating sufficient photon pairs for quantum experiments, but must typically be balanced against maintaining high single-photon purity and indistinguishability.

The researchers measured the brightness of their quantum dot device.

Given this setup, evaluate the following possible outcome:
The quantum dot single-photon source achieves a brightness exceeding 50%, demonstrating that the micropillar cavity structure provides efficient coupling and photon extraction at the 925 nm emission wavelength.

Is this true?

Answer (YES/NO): NO